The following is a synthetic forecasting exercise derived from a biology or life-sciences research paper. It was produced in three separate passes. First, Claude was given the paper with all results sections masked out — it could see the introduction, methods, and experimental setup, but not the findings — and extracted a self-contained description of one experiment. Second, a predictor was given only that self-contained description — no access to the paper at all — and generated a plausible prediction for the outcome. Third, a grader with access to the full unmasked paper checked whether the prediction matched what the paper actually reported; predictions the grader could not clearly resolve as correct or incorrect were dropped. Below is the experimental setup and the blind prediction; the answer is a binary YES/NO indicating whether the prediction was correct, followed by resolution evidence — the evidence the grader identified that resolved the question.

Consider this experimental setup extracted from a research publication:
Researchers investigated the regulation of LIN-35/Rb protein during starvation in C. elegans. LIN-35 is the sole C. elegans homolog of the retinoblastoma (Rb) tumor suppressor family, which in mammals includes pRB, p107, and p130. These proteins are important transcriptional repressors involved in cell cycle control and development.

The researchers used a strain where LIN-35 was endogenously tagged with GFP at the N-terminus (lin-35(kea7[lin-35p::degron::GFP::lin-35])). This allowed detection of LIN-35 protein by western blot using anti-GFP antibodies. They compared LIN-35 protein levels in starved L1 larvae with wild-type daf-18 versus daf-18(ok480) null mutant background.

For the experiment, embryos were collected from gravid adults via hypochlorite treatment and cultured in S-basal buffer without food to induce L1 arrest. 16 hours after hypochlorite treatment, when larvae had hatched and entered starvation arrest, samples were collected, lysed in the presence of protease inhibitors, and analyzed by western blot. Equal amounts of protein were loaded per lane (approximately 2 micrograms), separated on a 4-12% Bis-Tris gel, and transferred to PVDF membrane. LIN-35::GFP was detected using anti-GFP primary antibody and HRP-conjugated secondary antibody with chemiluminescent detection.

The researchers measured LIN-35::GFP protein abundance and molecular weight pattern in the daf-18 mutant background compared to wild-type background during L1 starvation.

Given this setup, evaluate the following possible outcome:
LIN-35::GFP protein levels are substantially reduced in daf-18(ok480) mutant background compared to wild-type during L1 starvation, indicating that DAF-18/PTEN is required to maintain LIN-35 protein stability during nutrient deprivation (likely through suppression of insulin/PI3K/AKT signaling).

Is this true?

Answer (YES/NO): NO